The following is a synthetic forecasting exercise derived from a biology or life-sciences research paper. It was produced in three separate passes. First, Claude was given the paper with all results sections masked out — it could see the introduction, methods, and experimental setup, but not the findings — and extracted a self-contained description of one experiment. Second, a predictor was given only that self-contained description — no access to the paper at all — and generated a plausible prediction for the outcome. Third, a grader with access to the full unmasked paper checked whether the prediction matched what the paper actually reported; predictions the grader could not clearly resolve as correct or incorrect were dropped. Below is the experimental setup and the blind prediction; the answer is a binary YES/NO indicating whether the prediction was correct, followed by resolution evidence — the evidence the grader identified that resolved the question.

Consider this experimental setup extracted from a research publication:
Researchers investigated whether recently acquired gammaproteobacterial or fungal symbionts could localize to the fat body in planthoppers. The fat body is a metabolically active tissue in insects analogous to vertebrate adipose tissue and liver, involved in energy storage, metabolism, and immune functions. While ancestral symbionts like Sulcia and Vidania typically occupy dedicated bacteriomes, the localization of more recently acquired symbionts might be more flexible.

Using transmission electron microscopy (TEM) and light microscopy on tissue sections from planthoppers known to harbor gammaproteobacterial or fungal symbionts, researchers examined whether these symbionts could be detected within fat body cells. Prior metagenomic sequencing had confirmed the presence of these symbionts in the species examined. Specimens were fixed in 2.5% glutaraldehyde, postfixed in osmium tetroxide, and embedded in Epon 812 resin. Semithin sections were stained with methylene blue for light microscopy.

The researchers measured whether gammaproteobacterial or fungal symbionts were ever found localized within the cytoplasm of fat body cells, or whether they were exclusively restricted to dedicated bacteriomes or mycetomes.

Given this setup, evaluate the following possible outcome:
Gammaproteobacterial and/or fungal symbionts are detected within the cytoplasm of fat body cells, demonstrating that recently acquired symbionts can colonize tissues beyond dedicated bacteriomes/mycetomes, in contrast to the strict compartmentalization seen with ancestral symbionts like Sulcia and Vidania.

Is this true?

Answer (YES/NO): YES